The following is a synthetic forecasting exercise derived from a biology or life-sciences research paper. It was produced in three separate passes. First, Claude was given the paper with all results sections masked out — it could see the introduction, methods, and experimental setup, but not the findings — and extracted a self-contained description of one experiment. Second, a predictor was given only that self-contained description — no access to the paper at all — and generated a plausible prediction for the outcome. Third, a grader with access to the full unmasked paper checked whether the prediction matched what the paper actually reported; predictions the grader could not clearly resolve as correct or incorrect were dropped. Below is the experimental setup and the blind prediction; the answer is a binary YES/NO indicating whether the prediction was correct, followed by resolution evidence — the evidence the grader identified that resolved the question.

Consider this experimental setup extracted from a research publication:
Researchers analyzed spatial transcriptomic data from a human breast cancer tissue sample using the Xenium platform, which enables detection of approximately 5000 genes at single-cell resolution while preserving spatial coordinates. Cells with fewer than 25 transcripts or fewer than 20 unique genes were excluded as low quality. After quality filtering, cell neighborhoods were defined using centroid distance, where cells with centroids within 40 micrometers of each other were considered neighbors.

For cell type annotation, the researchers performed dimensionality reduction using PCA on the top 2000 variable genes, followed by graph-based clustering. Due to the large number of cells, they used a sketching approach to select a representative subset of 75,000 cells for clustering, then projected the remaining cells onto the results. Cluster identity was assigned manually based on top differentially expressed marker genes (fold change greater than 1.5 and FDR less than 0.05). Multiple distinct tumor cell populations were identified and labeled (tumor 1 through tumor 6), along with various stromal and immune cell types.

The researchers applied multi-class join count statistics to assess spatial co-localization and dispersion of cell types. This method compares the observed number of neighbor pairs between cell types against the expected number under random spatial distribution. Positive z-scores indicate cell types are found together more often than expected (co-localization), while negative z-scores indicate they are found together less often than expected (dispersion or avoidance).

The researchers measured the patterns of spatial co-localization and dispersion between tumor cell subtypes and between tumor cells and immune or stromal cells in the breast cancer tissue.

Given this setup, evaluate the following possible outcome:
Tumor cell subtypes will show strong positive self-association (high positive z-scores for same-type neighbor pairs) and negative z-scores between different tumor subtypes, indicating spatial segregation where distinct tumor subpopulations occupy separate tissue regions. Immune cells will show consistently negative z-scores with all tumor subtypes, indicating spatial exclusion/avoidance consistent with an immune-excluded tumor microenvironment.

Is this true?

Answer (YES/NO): NO